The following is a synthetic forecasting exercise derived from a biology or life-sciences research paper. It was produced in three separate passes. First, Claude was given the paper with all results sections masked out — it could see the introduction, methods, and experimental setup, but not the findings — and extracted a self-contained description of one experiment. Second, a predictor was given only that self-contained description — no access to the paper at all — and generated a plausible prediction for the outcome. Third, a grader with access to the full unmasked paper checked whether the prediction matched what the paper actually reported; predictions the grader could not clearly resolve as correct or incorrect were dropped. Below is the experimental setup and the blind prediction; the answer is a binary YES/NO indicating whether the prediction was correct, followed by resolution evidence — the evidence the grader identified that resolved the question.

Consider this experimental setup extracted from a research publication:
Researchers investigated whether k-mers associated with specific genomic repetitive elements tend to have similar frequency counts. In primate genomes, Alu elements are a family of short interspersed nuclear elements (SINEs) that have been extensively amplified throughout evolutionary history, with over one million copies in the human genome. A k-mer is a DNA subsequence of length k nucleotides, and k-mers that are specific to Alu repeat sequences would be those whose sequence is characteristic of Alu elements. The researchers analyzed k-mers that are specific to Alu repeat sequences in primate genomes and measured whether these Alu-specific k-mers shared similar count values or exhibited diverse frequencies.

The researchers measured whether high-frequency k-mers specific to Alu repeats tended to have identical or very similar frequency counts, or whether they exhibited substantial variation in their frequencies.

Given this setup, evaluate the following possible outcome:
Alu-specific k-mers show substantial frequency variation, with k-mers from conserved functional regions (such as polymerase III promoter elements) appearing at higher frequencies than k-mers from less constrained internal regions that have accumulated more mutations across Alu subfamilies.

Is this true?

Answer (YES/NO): NO